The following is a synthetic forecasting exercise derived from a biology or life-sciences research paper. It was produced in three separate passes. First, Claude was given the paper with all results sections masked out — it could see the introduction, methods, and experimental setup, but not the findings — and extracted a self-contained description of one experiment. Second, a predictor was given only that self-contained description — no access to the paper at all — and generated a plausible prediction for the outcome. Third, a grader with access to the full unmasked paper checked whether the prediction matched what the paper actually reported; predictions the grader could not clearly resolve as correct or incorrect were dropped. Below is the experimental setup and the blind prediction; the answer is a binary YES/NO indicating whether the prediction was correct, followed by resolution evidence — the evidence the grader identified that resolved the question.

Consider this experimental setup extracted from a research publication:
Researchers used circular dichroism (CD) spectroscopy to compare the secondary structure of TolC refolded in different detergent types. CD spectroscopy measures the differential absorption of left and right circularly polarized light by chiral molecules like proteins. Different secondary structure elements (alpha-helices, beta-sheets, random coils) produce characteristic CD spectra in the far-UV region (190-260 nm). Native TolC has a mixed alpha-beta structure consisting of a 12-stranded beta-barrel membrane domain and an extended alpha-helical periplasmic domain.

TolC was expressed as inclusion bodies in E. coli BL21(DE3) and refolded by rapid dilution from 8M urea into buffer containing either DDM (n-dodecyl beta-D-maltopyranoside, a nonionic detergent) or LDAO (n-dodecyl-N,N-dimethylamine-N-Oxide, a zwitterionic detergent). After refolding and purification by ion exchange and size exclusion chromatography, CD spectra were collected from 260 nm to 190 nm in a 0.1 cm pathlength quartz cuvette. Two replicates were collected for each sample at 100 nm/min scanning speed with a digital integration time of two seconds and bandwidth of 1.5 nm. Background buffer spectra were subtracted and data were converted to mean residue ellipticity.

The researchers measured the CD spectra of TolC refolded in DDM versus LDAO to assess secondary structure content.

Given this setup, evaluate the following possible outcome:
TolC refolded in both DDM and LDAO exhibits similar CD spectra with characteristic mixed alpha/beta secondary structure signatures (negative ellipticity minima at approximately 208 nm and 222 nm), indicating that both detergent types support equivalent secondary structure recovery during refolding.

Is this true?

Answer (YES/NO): NO